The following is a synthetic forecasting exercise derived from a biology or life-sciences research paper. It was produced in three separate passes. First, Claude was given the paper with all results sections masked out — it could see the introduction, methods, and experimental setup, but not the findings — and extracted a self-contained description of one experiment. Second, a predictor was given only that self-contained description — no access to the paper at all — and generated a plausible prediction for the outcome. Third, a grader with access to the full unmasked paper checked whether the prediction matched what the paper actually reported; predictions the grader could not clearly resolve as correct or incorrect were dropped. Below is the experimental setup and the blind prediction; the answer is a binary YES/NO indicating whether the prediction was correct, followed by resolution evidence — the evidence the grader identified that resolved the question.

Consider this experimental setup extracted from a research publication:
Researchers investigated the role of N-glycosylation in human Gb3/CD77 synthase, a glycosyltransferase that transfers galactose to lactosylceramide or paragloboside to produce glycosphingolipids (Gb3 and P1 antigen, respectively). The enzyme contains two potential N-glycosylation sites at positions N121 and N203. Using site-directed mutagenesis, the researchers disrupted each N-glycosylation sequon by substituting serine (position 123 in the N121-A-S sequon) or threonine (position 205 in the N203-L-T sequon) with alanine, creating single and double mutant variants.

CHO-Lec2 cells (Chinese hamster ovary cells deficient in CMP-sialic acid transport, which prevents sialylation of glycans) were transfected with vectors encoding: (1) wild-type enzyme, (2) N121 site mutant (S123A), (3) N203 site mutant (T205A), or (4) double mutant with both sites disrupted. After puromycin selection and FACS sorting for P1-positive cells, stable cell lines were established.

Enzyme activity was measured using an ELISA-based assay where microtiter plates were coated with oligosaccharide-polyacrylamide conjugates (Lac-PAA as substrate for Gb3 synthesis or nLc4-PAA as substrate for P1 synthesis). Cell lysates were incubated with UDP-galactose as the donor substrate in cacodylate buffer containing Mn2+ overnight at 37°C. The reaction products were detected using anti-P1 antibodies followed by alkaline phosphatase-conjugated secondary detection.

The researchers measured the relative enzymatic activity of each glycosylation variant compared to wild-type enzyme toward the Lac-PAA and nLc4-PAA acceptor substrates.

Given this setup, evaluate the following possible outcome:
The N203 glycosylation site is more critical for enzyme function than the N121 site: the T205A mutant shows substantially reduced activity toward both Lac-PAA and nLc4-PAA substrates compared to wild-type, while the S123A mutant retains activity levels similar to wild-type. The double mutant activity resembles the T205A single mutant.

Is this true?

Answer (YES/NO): NO